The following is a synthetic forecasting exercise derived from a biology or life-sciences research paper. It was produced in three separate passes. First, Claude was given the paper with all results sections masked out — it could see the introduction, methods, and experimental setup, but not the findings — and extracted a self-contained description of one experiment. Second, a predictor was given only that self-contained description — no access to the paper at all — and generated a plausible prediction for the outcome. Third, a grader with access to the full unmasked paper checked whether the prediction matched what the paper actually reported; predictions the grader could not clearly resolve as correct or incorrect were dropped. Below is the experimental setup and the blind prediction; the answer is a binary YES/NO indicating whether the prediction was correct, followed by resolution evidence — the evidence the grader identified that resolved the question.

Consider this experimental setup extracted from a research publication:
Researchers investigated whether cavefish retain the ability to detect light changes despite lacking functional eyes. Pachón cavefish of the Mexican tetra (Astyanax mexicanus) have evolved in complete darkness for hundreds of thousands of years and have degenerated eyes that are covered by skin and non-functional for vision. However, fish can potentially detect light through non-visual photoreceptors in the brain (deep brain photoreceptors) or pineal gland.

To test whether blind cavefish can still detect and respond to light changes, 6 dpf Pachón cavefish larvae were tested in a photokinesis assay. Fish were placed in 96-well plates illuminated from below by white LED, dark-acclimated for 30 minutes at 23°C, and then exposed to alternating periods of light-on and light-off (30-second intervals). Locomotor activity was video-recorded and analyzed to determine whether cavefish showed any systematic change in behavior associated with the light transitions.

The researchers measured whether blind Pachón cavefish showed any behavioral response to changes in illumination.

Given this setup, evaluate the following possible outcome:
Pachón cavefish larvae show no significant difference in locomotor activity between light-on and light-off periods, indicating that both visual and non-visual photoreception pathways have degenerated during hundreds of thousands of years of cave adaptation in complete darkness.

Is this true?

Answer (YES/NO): NO